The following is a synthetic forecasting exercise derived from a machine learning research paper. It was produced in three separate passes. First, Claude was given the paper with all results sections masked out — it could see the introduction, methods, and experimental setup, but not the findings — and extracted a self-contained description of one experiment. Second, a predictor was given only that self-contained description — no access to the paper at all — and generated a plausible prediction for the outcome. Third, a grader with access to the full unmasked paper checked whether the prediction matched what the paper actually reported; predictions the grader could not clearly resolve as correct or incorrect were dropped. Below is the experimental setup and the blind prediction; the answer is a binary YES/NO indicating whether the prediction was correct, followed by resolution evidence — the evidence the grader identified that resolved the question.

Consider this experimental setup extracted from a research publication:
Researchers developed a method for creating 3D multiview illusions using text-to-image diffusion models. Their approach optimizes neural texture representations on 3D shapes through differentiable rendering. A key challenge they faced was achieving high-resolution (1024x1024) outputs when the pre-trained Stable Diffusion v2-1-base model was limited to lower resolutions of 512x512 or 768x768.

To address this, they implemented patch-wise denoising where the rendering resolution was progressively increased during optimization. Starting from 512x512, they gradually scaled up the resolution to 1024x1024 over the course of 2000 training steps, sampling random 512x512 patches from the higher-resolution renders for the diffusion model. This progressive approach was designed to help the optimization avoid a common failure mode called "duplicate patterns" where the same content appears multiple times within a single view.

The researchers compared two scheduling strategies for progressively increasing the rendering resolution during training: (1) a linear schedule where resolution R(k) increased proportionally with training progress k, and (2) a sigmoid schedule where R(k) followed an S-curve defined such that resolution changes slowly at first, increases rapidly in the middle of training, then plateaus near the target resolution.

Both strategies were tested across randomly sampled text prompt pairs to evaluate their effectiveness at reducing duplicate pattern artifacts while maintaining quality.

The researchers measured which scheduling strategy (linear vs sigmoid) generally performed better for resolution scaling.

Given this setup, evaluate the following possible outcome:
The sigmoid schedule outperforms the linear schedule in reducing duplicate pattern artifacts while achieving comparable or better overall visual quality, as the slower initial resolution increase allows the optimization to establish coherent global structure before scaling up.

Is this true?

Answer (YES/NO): NO